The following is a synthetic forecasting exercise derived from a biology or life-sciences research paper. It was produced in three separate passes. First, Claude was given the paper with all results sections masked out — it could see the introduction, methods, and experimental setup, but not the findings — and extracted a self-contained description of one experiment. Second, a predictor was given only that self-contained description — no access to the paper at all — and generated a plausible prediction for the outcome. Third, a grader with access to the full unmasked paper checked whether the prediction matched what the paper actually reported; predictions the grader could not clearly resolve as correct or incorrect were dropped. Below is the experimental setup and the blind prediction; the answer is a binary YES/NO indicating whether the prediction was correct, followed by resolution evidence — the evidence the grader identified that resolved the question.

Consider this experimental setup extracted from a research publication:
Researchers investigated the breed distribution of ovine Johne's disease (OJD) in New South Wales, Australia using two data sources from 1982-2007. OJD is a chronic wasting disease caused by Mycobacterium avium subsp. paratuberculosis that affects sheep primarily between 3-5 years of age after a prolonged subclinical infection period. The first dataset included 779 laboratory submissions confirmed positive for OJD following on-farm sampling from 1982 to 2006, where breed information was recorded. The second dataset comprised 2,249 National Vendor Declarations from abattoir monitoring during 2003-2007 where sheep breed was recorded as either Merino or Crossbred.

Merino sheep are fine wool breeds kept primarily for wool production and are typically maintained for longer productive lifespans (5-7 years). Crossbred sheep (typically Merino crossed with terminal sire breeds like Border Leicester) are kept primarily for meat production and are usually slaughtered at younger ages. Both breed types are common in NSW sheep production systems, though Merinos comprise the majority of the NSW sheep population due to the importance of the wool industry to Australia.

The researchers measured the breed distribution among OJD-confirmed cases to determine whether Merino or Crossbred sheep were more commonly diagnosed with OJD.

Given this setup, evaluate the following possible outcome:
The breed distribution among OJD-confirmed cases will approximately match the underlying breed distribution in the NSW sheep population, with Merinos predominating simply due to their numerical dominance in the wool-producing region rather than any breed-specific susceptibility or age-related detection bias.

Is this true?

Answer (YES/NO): NO